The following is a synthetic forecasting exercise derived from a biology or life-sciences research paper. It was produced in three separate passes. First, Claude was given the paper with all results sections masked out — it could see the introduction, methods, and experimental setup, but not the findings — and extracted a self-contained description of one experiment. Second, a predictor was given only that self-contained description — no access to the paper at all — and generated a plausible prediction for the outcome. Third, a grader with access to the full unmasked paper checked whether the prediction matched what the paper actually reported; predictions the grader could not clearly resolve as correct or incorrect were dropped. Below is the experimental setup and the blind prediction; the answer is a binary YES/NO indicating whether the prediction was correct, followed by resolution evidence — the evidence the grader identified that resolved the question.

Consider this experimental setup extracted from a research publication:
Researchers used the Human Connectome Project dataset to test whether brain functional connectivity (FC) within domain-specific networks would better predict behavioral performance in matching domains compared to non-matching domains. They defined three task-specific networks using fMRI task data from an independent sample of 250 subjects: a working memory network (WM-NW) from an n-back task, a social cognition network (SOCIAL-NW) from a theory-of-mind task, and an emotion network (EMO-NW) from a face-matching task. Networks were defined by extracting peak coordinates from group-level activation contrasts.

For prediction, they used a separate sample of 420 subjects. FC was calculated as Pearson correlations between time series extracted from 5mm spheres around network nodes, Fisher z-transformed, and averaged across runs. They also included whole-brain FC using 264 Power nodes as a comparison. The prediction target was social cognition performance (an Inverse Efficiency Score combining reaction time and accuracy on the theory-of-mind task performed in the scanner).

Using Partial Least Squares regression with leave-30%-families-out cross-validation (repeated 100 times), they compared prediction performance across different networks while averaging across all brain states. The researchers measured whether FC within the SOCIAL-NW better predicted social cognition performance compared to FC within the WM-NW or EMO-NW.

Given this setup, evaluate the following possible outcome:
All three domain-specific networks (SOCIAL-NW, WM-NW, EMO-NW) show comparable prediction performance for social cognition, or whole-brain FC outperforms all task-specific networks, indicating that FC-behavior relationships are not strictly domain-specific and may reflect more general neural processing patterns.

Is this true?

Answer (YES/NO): YES